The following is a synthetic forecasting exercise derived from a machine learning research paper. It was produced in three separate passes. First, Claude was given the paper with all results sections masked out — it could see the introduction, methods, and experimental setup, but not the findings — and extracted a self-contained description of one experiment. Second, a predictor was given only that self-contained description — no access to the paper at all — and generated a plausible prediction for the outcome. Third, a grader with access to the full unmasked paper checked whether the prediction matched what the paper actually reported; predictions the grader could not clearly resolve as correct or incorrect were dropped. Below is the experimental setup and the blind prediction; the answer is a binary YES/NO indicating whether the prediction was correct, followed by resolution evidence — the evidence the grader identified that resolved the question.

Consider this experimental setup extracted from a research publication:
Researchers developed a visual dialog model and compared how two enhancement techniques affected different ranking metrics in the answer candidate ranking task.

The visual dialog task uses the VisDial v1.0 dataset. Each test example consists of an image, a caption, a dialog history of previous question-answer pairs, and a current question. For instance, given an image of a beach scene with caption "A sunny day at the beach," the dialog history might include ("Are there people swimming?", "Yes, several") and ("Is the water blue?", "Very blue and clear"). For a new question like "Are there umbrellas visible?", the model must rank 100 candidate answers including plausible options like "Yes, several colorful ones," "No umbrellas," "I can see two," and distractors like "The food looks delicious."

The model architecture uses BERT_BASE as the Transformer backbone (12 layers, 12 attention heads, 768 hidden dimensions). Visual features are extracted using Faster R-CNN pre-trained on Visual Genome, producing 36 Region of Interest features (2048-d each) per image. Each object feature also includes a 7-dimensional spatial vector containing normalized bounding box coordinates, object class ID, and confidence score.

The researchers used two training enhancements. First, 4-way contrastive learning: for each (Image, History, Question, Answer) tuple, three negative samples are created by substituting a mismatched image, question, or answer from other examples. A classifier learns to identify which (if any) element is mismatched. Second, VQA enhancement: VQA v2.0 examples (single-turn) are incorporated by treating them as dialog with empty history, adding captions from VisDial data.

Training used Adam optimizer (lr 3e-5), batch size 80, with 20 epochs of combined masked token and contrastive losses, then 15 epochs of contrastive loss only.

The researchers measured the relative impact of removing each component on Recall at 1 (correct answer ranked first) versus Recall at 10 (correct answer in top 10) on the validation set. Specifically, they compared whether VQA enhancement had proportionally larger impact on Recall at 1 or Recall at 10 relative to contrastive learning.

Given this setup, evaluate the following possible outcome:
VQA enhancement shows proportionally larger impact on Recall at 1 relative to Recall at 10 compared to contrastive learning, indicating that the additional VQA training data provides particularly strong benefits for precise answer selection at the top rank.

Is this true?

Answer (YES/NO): YES